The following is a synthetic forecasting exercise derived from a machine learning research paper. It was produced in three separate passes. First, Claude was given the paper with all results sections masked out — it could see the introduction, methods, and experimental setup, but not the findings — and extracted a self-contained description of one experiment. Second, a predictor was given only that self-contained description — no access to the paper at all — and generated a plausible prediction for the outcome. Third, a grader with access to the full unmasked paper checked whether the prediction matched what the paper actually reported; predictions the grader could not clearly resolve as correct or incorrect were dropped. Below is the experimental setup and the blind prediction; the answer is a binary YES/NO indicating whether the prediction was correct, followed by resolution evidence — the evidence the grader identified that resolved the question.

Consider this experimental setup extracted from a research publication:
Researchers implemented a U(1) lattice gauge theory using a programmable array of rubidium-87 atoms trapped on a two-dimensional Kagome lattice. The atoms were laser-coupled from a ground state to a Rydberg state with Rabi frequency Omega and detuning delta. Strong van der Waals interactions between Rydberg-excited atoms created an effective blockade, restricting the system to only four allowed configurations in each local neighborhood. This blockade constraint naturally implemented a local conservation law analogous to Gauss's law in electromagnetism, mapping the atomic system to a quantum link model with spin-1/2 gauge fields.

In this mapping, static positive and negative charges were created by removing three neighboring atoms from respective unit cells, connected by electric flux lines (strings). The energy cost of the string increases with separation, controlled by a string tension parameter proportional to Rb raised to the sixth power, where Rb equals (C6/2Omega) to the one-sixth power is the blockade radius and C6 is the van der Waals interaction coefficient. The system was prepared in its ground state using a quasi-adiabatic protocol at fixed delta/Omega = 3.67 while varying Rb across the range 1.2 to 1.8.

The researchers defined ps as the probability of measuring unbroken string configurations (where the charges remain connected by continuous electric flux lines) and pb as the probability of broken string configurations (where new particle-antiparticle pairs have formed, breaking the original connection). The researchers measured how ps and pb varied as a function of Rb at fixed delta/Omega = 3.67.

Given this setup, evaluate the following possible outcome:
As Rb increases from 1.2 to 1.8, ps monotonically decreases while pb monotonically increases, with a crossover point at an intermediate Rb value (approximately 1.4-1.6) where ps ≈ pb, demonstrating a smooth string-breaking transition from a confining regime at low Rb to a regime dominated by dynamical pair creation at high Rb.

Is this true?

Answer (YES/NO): NO